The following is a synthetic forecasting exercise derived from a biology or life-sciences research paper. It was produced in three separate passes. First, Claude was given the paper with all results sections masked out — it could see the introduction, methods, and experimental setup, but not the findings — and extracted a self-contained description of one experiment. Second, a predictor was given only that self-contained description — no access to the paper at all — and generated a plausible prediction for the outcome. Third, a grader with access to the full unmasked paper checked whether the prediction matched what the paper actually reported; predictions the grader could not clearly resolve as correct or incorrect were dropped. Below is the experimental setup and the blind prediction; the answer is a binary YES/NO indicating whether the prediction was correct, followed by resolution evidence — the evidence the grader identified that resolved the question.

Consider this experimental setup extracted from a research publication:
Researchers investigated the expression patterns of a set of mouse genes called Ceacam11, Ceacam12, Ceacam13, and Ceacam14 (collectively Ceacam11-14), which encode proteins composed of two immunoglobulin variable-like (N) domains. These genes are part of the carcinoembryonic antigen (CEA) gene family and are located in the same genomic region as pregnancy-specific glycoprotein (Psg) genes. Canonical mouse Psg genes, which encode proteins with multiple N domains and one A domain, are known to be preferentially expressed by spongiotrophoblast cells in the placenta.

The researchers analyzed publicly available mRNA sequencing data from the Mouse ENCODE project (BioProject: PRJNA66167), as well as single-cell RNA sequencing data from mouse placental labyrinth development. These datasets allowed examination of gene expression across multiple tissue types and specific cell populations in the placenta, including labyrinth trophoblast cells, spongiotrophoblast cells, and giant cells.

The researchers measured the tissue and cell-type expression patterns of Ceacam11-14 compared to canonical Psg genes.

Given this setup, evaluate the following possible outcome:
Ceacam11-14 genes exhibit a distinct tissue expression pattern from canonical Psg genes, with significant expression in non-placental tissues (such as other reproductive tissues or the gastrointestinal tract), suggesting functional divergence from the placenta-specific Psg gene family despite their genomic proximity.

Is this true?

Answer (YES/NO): NO